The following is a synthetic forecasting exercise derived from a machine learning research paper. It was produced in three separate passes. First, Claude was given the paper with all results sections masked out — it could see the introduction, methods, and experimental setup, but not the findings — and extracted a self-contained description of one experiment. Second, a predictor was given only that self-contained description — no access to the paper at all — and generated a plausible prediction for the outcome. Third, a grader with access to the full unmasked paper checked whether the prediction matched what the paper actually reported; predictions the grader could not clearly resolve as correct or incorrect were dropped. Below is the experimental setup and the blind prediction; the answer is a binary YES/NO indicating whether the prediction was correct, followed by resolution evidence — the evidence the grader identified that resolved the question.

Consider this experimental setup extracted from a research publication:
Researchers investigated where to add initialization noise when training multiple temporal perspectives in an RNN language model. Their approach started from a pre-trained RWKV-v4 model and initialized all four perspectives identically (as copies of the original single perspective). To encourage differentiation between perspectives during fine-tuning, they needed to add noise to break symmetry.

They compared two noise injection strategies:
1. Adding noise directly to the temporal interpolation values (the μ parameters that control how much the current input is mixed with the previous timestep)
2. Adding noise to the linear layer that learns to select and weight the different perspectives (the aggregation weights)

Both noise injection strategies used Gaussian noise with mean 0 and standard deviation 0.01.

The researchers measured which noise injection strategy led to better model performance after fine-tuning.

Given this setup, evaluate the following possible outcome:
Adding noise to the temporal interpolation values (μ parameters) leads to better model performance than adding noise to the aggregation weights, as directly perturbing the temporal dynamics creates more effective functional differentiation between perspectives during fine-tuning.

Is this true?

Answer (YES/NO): NO